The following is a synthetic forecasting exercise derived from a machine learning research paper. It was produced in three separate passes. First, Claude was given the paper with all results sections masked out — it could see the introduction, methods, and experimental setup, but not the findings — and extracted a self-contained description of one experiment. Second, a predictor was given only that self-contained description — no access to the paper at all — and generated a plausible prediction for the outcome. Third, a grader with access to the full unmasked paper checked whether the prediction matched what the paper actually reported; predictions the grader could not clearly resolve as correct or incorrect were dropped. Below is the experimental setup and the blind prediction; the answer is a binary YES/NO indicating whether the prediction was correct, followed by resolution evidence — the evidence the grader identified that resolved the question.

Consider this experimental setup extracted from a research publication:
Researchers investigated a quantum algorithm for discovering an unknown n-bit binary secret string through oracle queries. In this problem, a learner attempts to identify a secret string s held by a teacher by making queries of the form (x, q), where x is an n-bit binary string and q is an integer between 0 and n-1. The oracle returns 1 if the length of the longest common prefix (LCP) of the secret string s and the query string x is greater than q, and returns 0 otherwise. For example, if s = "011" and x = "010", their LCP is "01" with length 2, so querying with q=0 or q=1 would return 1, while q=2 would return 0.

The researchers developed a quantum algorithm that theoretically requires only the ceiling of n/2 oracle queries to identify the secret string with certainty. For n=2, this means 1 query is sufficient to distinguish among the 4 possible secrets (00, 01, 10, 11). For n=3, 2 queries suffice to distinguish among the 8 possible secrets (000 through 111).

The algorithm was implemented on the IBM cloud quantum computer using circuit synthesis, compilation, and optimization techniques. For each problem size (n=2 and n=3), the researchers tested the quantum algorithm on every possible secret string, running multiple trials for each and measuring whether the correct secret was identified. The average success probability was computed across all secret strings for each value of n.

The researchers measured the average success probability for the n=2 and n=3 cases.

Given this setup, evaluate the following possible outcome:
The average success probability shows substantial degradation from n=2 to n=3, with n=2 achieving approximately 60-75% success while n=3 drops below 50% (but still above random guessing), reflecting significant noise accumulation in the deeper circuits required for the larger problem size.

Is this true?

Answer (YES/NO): NO